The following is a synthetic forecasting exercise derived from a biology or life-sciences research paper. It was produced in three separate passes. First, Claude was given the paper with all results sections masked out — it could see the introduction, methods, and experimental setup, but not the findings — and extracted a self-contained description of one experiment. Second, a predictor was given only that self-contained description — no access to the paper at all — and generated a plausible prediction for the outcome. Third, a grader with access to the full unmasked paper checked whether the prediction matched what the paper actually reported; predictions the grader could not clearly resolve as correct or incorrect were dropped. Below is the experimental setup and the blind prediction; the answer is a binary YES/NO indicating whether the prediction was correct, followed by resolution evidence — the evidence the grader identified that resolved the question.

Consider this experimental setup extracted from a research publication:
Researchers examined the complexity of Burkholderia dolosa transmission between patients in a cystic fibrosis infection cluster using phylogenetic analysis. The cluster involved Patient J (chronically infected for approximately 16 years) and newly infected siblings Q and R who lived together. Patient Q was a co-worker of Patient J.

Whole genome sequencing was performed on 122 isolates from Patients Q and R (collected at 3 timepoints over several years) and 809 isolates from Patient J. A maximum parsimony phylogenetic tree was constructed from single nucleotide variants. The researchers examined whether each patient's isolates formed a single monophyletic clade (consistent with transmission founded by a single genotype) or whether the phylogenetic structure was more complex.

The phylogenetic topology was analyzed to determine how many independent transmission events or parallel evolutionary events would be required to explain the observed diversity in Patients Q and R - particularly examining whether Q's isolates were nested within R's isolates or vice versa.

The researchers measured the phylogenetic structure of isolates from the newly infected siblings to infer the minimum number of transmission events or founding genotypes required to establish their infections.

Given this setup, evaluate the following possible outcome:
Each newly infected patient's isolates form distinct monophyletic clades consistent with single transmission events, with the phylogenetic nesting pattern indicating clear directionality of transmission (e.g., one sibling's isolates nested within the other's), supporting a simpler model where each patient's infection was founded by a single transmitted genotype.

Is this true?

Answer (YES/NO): NO